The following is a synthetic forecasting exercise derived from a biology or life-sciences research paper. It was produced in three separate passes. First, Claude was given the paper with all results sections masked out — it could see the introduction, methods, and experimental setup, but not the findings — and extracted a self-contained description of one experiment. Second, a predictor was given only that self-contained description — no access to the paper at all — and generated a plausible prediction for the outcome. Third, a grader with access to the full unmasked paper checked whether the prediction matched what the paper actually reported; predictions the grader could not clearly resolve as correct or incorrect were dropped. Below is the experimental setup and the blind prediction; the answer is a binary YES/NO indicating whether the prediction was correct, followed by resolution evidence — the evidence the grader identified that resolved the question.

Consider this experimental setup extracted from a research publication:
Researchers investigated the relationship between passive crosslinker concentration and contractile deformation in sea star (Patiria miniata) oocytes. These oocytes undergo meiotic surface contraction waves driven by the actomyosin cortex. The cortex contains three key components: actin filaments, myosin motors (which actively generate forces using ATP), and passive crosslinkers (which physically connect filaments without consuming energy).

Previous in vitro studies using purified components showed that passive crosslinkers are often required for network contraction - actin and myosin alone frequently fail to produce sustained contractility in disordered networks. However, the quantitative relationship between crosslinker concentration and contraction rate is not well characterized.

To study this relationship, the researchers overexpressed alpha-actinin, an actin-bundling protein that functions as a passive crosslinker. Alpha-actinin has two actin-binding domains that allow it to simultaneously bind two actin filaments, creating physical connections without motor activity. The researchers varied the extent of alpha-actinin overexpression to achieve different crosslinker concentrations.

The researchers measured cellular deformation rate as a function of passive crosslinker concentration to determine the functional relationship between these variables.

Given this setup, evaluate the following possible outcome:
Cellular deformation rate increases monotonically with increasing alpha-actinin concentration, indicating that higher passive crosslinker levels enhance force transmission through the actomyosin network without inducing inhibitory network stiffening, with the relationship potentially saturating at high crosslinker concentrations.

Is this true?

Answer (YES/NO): NO